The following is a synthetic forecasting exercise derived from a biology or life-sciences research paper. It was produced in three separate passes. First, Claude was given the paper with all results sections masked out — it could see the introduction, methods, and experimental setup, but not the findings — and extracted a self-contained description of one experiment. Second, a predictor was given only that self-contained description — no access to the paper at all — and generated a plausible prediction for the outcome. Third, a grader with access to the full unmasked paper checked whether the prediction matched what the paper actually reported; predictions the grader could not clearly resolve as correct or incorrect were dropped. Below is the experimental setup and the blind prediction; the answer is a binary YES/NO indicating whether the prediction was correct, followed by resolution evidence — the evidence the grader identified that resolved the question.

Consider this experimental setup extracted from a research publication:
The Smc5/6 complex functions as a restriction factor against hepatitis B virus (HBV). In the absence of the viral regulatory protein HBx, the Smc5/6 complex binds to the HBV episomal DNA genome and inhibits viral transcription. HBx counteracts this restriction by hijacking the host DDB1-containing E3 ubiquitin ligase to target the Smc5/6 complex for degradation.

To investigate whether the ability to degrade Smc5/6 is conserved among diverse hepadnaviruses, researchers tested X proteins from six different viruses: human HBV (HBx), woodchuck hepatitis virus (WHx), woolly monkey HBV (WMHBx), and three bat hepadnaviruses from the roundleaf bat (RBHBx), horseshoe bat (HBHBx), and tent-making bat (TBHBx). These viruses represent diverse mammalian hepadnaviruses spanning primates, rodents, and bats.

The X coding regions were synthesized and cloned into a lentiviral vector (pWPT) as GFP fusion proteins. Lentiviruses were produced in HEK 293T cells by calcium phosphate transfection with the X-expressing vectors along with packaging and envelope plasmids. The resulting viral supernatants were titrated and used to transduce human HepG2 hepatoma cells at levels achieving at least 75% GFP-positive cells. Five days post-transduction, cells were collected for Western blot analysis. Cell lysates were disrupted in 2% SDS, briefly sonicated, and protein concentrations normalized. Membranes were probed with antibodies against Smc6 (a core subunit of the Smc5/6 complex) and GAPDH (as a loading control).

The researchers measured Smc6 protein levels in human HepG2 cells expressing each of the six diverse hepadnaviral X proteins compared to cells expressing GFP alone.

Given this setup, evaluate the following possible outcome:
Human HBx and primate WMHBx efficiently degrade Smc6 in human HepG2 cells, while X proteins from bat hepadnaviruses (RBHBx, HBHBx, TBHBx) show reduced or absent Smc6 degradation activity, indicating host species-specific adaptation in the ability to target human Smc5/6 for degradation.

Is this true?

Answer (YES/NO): NO